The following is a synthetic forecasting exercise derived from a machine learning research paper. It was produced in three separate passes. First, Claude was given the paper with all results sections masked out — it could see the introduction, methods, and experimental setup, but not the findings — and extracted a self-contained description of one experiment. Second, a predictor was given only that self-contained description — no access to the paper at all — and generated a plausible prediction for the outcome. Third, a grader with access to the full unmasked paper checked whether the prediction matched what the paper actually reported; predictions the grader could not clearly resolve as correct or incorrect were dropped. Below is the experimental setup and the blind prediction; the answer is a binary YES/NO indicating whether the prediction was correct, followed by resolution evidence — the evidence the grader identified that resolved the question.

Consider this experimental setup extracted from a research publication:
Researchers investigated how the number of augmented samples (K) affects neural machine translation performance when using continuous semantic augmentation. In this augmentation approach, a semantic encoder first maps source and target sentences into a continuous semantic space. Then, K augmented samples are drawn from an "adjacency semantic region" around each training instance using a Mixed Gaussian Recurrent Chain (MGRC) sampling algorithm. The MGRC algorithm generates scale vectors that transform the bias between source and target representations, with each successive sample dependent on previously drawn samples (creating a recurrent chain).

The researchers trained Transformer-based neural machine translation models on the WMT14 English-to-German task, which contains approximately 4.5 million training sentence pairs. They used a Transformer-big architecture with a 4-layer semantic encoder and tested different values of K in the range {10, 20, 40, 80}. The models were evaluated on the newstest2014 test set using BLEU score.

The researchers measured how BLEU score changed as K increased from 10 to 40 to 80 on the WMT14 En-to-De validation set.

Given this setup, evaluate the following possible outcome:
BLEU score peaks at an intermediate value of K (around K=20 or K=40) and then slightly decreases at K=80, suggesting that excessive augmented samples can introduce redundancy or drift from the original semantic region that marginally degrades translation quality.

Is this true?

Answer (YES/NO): NO